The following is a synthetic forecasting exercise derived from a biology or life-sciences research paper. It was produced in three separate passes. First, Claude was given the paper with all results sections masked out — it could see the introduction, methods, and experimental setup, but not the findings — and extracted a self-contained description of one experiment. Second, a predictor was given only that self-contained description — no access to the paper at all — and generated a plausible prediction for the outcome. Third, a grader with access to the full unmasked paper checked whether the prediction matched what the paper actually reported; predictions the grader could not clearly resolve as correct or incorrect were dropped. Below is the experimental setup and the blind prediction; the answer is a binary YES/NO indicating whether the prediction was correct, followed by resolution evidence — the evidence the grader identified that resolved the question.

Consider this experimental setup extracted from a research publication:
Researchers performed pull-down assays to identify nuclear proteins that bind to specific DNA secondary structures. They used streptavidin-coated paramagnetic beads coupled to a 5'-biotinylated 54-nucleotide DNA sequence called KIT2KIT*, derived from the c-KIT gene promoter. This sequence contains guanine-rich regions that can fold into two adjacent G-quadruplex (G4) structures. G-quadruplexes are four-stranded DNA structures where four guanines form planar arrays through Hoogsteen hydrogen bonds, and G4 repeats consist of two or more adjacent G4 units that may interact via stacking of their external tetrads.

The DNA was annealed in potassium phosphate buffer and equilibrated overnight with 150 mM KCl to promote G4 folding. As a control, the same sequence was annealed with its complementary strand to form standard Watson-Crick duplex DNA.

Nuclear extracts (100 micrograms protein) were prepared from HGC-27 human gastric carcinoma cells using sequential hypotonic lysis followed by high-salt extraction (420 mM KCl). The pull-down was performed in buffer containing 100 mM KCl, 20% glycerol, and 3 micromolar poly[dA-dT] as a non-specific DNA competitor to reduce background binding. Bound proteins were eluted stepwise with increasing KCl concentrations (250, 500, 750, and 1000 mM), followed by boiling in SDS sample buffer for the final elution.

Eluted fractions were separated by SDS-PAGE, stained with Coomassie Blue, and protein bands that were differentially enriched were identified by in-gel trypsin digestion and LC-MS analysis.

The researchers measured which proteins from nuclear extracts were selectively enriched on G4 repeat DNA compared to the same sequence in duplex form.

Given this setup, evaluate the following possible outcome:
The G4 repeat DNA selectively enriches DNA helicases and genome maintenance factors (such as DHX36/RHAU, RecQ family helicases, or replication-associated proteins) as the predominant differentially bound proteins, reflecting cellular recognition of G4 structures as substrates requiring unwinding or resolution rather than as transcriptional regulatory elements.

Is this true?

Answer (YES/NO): NO